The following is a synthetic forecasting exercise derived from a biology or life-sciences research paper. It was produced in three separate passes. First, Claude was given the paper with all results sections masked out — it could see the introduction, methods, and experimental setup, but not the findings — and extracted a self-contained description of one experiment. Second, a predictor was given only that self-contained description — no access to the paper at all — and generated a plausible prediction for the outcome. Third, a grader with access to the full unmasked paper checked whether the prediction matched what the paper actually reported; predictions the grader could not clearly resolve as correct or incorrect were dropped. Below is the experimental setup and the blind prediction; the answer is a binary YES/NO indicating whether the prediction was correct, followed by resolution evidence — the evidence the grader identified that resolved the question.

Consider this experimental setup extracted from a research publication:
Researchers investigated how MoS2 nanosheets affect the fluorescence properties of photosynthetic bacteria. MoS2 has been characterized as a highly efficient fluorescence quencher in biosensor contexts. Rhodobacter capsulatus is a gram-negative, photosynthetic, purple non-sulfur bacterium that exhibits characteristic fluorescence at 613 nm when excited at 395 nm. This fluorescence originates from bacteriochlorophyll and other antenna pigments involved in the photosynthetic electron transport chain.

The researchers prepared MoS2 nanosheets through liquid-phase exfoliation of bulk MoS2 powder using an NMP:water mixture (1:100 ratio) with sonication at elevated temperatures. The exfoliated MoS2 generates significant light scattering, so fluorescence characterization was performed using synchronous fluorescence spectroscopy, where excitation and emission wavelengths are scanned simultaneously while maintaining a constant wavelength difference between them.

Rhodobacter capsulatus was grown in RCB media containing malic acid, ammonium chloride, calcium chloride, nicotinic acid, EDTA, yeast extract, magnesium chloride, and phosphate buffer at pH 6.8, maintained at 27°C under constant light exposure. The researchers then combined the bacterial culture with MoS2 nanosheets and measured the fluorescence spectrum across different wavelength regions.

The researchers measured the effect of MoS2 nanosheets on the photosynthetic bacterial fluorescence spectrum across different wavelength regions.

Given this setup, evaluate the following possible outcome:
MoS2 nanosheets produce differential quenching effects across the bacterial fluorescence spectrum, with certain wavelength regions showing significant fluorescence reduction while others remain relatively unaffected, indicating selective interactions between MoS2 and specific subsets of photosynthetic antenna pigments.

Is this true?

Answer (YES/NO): NO